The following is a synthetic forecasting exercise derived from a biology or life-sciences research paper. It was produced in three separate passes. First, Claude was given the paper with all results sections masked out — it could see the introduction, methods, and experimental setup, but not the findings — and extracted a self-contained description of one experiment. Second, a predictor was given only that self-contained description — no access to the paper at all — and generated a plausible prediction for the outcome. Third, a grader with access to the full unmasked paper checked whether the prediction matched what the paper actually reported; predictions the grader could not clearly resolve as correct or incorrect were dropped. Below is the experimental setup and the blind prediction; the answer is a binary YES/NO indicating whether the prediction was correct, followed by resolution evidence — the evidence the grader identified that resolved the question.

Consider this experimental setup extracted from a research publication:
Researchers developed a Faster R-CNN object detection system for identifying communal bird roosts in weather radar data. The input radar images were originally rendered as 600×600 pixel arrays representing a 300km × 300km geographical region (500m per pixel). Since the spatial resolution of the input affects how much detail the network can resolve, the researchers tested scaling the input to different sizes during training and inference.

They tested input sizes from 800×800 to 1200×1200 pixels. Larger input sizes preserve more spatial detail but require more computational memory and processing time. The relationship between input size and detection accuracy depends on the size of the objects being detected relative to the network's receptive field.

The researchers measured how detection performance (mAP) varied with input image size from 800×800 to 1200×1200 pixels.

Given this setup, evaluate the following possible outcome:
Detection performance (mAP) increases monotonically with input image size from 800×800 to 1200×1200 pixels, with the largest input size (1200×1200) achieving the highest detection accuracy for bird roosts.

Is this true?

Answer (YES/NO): NO